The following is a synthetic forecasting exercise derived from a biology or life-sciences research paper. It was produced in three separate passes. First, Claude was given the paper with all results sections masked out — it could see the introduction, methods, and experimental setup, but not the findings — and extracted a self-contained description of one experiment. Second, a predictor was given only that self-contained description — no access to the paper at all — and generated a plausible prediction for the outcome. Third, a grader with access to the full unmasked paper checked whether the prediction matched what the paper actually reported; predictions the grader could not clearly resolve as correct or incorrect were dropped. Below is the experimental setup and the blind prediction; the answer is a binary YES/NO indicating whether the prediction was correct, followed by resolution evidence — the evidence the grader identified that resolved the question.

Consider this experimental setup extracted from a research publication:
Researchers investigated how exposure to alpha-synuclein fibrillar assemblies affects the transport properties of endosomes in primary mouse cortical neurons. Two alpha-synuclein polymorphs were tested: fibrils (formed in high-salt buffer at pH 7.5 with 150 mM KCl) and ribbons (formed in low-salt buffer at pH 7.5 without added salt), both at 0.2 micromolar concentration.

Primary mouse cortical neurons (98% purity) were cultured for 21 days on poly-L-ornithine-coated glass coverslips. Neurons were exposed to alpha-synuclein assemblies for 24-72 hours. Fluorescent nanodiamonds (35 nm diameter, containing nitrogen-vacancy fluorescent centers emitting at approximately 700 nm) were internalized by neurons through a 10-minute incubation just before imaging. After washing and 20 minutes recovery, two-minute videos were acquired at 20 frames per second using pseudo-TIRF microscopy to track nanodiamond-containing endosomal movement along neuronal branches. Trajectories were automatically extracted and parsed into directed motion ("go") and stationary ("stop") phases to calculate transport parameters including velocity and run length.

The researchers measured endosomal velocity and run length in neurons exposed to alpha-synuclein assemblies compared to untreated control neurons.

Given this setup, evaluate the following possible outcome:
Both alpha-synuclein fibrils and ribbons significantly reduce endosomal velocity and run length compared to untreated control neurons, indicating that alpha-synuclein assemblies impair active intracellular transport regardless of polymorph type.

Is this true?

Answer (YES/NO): NO